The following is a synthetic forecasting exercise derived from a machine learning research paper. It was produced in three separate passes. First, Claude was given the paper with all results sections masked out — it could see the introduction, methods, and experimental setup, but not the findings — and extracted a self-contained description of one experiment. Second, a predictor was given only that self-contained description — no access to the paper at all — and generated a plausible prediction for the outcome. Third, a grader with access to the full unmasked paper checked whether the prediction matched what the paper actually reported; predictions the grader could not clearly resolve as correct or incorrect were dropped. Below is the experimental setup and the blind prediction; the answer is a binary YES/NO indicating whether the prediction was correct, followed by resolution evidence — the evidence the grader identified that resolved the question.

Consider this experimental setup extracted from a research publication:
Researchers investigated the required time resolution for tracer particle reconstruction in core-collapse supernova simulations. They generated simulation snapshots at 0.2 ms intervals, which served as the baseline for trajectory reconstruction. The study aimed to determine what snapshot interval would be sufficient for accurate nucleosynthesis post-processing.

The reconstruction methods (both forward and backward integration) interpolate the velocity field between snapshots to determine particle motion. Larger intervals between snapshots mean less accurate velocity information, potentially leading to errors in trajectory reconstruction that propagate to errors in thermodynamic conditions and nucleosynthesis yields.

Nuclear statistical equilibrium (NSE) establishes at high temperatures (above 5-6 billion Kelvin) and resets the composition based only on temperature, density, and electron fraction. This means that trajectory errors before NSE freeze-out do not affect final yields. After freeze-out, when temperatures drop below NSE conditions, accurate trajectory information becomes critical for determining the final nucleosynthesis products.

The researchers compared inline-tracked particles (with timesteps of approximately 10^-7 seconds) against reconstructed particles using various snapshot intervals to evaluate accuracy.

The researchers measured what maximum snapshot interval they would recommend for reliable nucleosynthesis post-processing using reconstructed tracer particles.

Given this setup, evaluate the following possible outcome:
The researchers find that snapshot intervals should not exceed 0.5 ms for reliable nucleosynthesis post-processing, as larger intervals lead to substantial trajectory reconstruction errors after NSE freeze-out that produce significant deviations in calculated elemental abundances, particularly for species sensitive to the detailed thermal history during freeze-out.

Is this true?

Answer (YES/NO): NO